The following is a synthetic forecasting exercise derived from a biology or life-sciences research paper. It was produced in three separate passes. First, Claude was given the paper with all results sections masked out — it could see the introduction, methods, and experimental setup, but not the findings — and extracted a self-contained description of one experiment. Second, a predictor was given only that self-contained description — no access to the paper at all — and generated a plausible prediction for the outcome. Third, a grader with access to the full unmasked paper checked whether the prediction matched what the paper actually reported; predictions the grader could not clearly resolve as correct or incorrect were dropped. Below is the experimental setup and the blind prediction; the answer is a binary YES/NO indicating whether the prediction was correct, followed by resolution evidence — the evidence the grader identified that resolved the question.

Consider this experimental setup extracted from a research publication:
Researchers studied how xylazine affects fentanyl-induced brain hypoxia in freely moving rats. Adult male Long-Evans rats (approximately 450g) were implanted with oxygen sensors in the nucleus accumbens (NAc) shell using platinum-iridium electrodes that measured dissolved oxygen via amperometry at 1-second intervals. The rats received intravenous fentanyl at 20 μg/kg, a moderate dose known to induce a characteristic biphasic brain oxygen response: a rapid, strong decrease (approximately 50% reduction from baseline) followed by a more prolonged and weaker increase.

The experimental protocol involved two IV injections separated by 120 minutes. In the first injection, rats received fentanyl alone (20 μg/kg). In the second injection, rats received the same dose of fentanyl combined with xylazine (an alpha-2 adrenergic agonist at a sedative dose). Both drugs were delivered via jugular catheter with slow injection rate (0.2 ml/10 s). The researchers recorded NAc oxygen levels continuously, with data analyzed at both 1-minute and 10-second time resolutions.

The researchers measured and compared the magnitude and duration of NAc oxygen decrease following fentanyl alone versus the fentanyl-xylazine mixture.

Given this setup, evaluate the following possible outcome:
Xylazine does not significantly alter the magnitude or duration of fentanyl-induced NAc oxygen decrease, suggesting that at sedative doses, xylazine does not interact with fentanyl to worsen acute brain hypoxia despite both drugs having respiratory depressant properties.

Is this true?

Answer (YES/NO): NO